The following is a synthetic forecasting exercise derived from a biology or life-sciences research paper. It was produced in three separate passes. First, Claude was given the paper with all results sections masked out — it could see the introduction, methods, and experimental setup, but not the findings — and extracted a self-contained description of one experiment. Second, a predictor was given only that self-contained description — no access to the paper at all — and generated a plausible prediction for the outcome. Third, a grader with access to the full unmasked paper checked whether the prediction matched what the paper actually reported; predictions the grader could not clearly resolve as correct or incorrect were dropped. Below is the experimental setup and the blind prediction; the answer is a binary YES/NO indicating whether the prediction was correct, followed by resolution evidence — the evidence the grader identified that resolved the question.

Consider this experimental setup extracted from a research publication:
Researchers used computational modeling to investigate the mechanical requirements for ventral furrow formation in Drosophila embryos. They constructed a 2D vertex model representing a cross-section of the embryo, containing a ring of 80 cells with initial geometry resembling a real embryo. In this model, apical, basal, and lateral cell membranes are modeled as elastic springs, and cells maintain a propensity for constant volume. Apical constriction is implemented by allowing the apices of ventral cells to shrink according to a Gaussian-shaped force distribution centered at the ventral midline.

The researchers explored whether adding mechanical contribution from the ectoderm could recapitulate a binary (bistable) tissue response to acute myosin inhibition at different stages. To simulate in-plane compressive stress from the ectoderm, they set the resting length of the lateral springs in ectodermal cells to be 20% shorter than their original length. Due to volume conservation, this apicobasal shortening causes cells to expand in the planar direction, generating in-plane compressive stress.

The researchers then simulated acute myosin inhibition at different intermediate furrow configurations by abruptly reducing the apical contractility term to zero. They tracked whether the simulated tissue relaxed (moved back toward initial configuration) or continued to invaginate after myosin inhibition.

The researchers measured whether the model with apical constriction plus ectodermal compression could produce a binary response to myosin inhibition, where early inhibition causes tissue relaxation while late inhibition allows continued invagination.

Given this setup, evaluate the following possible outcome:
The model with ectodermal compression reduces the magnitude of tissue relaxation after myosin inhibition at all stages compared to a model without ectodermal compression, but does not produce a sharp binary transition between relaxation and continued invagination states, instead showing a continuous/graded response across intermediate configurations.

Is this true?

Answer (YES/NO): NO